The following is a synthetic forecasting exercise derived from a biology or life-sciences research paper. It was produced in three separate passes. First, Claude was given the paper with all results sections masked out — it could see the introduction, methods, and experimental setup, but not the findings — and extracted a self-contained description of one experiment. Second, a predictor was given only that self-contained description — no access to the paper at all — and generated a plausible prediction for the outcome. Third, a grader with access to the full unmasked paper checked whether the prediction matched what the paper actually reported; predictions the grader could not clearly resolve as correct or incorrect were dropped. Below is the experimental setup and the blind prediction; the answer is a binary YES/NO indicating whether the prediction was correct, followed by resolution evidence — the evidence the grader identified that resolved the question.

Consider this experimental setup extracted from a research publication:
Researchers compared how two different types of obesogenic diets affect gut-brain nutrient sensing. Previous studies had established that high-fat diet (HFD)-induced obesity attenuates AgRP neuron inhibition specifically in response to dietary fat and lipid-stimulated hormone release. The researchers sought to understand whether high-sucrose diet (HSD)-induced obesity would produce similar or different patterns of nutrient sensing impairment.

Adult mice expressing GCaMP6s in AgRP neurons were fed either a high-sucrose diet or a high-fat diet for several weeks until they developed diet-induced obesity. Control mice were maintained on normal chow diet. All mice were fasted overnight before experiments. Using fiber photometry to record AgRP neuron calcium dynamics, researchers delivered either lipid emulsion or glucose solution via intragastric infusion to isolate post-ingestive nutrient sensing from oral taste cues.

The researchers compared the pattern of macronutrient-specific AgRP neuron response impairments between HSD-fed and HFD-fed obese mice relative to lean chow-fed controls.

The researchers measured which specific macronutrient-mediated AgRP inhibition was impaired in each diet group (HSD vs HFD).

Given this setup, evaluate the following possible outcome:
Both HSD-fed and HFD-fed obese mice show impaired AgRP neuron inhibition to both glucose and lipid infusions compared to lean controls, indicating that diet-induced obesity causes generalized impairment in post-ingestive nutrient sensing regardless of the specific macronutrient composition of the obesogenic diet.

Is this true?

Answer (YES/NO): NO